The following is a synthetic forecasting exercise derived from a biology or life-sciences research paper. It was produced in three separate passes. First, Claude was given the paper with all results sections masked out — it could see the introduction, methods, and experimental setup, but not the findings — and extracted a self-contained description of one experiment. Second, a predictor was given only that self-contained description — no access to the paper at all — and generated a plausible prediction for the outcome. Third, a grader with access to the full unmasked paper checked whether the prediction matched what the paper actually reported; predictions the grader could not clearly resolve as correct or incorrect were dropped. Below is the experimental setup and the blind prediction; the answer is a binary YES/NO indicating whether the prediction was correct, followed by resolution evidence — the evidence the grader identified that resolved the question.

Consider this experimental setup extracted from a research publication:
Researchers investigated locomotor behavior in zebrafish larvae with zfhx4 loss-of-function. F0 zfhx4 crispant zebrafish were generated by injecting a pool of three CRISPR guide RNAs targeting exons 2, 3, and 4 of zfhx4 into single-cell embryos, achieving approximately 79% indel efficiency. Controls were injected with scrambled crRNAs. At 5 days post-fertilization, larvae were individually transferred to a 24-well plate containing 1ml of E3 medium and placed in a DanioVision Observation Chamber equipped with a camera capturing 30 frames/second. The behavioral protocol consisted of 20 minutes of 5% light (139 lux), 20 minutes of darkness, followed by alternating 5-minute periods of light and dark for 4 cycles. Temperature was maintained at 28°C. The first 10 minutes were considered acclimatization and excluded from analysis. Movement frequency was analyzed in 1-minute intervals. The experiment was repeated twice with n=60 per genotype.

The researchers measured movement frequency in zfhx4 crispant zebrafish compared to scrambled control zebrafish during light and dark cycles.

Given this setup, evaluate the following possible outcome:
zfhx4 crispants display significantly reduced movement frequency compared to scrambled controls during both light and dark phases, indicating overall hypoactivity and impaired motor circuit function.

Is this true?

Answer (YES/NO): YES